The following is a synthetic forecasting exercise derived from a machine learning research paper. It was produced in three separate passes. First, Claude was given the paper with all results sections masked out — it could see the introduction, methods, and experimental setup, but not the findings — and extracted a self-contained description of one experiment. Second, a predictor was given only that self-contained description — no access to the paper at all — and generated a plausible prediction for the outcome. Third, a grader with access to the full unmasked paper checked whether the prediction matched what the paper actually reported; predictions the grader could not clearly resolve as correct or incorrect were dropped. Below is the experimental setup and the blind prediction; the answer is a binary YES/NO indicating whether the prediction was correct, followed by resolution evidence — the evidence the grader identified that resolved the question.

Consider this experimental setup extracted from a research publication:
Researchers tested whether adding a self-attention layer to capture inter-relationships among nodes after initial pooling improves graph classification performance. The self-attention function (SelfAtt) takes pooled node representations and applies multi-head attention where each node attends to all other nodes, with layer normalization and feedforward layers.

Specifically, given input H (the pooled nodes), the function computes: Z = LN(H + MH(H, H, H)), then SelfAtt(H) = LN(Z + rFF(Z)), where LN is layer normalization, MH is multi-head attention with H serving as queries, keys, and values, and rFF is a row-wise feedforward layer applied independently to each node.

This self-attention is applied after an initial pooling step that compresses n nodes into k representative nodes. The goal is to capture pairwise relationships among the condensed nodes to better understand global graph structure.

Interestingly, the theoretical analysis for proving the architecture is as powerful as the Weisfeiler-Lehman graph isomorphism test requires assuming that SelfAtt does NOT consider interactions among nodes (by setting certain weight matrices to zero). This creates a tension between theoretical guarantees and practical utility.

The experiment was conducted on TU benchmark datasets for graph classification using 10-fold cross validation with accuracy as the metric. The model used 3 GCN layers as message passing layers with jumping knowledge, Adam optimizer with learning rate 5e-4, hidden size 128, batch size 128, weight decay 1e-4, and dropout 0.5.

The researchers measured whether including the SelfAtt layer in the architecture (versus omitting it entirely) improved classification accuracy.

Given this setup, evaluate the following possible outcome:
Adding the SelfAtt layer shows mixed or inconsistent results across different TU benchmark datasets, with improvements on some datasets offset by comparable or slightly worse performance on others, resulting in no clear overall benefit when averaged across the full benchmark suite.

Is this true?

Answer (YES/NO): NO